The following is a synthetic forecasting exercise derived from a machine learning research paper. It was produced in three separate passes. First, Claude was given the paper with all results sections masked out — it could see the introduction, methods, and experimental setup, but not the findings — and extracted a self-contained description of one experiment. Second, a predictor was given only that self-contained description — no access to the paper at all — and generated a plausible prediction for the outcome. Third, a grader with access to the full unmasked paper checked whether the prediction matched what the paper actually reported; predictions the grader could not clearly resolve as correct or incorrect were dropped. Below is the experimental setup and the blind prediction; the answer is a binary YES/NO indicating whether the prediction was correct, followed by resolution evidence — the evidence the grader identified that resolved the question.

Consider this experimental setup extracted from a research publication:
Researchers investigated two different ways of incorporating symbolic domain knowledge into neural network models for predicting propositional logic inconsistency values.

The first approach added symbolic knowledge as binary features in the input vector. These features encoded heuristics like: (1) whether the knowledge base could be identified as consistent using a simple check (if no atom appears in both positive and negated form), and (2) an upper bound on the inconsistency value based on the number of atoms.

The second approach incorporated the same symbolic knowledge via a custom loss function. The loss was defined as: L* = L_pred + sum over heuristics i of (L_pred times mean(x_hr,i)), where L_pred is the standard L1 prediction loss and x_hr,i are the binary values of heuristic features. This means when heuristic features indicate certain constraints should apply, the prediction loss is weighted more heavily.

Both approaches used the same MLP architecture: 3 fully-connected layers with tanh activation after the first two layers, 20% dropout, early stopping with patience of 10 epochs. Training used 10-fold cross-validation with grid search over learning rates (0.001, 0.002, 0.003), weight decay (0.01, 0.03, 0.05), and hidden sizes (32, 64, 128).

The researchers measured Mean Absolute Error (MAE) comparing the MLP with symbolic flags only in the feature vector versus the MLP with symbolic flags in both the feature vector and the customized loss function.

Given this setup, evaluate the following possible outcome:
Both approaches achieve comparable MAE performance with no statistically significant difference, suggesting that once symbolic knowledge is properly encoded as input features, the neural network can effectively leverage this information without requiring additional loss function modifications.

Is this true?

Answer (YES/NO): YES